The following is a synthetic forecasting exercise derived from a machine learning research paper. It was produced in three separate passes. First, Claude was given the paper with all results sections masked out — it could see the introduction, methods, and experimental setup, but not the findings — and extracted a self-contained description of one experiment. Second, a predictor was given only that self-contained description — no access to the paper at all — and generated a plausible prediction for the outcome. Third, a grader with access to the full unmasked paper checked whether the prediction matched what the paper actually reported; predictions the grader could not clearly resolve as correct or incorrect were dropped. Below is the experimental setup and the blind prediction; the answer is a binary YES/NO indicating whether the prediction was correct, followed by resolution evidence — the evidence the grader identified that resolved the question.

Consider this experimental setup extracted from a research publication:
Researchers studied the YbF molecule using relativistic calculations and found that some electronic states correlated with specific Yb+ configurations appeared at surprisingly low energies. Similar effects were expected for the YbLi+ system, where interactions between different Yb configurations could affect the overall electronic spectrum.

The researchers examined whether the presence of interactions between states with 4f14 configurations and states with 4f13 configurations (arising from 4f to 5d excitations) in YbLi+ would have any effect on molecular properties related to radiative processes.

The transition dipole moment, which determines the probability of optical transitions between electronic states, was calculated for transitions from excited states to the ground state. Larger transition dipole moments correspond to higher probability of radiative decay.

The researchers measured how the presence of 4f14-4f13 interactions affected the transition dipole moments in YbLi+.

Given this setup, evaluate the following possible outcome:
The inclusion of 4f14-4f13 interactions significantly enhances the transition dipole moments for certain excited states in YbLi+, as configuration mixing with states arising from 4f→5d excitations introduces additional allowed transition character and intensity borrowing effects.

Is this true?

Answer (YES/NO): YES